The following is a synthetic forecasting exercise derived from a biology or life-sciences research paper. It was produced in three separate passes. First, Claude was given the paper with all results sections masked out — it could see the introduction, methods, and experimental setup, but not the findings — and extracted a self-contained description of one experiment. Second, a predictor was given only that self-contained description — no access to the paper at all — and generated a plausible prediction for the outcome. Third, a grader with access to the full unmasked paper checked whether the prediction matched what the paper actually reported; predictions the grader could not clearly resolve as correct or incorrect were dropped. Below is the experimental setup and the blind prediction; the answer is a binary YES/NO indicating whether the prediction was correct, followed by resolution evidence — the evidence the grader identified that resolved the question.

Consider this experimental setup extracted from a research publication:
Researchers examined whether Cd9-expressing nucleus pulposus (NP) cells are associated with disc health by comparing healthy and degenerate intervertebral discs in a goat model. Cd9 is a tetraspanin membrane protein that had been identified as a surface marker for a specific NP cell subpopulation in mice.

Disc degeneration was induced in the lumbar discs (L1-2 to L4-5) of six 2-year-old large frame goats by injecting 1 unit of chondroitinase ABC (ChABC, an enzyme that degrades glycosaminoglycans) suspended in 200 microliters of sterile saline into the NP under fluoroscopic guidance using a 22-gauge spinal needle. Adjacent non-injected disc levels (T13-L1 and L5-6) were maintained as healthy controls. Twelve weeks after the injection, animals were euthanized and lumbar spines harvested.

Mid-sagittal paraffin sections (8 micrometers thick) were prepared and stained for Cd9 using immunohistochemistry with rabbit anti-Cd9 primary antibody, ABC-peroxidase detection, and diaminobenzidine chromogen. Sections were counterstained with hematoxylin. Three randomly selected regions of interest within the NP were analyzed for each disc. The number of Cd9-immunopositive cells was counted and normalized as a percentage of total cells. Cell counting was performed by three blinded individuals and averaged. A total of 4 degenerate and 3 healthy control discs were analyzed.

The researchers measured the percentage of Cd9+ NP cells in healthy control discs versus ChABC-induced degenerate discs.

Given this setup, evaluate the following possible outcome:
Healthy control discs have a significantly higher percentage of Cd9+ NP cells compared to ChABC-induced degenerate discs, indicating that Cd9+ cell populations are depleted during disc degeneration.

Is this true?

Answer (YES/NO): YES